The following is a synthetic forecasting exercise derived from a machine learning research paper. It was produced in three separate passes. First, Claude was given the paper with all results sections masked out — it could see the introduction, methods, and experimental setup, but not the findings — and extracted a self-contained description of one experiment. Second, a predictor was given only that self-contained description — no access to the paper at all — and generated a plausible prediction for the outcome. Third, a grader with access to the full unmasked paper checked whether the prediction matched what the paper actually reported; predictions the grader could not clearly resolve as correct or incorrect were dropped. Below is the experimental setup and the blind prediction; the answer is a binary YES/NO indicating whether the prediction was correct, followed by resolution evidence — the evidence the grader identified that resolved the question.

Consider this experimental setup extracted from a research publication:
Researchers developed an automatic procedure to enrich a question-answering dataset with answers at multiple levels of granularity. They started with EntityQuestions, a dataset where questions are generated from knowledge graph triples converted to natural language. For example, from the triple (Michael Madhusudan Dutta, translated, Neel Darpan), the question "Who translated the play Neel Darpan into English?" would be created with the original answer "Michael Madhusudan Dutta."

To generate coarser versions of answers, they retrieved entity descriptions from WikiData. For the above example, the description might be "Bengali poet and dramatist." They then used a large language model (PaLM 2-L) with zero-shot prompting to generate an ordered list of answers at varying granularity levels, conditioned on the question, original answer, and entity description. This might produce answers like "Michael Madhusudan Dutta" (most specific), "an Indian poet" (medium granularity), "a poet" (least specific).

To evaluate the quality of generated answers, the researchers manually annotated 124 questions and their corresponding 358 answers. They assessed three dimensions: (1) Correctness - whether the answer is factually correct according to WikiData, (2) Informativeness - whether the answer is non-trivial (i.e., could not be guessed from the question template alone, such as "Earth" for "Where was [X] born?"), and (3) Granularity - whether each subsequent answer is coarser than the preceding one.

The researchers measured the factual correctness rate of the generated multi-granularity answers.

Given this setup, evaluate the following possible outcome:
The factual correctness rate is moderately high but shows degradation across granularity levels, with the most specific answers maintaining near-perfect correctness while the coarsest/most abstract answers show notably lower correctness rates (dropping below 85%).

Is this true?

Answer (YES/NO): NO